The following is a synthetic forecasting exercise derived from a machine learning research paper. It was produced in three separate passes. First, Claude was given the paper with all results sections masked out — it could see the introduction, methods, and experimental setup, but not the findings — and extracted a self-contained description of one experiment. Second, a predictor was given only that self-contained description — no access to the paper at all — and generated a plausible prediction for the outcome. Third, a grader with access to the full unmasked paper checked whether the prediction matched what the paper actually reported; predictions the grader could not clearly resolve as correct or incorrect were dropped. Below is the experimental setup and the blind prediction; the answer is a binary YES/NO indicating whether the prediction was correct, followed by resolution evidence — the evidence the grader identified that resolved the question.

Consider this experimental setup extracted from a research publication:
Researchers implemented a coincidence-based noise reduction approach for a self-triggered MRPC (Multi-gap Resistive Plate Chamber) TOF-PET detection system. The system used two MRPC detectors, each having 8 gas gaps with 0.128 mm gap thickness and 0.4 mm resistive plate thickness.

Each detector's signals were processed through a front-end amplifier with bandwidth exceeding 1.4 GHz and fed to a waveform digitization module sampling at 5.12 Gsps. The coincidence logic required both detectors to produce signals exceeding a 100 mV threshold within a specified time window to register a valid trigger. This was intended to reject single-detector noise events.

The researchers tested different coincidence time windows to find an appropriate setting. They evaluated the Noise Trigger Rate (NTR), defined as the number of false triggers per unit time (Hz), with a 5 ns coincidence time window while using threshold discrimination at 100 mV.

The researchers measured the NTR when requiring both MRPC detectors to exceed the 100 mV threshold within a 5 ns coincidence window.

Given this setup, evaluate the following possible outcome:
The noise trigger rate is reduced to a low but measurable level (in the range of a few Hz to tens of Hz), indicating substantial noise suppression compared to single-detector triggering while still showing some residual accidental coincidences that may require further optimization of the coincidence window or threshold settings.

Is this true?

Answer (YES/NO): NO